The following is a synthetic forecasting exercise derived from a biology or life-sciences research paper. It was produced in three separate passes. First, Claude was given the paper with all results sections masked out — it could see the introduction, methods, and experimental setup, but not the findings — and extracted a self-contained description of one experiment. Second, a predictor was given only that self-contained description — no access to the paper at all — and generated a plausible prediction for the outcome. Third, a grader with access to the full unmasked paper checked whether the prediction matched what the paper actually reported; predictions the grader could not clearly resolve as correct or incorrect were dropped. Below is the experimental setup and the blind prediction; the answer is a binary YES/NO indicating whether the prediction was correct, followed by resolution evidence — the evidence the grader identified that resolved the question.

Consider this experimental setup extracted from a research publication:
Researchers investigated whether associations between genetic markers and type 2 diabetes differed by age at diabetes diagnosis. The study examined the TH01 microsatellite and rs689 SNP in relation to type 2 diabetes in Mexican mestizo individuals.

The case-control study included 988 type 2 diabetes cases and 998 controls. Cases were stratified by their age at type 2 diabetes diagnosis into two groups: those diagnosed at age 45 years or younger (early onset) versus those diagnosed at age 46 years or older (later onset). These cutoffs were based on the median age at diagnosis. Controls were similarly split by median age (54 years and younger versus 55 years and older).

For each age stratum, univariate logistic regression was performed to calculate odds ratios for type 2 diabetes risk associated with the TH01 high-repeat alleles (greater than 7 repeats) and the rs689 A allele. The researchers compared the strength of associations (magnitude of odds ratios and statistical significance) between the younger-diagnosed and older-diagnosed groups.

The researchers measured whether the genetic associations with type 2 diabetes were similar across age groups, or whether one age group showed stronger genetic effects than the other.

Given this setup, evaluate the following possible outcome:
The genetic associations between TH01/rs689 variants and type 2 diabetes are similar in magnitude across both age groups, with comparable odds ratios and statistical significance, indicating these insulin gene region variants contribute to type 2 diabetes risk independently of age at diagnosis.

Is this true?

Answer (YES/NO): NO